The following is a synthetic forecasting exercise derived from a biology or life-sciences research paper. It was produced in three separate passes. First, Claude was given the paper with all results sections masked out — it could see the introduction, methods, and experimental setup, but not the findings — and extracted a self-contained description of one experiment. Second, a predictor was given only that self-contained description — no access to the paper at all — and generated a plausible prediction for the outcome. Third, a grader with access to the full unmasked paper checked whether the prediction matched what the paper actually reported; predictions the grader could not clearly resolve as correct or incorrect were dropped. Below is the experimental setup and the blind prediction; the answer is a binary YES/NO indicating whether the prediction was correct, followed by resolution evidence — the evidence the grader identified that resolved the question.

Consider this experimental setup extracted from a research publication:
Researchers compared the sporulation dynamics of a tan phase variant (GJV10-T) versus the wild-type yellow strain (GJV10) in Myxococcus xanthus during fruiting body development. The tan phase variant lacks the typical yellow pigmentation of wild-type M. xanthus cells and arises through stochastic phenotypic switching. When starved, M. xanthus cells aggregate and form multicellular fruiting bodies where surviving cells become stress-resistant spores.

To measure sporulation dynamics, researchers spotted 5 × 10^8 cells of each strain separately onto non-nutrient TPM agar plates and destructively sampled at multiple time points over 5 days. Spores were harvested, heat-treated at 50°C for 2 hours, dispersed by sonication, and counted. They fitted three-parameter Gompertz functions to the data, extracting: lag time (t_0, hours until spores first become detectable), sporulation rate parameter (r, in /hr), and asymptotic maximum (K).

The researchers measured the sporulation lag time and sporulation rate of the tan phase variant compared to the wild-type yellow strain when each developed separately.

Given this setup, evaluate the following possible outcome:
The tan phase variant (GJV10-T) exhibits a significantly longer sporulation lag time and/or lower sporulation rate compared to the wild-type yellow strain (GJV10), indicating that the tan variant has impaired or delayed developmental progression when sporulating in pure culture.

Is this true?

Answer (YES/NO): NO